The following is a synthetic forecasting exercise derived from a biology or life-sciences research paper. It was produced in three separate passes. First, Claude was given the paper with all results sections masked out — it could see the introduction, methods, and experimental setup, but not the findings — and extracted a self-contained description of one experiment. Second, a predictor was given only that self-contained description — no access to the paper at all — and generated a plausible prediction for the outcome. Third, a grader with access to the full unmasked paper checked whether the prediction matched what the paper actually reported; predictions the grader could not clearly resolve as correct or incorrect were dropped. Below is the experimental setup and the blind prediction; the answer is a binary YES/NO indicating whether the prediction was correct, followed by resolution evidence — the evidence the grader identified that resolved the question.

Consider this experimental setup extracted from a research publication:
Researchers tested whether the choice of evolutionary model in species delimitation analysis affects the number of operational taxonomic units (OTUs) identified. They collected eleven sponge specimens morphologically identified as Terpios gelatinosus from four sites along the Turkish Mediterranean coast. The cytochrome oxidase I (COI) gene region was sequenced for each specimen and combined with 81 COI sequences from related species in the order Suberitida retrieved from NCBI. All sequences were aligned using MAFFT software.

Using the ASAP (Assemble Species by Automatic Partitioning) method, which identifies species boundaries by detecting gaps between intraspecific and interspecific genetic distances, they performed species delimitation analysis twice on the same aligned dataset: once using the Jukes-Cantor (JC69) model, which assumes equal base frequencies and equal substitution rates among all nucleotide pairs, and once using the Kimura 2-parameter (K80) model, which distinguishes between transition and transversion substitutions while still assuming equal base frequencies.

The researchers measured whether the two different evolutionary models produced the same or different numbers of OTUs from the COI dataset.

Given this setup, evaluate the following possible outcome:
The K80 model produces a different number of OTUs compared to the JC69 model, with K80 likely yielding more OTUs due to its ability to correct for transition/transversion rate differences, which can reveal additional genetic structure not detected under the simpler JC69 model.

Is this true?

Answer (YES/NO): NO